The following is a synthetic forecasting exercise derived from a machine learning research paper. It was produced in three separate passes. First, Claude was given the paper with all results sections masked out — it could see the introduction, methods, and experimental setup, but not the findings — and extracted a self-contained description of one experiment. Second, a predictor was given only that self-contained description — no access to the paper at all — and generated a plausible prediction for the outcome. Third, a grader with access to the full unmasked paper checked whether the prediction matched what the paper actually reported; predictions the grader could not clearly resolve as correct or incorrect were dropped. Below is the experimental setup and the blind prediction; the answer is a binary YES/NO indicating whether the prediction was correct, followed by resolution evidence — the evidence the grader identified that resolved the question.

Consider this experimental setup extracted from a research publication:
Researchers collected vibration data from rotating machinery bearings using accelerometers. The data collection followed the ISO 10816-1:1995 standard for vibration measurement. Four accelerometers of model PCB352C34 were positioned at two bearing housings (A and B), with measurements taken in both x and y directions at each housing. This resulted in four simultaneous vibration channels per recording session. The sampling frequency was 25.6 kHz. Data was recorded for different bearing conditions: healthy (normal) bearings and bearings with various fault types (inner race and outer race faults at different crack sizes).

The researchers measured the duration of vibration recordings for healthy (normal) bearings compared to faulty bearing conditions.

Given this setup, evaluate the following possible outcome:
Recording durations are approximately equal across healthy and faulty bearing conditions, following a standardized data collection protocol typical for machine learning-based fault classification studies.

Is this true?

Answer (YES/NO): NO